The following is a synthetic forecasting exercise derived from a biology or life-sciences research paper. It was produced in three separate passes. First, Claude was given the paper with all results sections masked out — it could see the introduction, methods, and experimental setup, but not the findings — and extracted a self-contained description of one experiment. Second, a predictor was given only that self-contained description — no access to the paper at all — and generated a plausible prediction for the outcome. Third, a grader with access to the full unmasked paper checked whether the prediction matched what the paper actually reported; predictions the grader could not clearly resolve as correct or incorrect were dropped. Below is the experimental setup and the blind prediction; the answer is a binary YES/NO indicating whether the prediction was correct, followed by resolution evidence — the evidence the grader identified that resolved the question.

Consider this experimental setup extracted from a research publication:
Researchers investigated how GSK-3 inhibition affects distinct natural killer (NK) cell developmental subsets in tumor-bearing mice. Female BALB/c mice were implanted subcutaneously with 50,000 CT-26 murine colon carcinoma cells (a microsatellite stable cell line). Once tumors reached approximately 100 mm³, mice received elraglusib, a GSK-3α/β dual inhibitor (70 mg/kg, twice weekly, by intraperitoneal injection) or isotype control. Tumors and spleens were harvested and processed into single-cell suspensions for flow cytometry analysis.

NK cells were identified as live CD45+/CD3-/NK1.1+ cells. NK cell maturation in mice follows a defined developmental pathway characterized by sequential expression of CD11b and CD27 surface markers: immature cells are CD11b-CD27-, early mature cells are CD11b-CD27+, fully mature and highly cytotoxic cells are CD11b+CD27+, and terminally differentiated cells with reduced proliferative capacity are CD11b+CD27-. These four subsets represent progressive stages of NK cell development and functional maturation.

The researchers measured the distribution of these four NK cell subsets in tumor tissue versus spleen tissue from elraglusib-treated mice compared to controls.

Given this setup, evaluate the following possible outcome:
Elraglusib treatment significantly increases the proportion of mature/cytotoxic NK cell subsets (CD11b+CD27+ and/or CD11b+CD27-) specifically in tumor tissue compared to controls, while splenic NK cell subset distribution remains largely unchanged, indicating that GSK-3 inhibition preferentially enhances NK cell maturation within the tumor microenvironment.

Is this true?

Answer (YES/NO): NO